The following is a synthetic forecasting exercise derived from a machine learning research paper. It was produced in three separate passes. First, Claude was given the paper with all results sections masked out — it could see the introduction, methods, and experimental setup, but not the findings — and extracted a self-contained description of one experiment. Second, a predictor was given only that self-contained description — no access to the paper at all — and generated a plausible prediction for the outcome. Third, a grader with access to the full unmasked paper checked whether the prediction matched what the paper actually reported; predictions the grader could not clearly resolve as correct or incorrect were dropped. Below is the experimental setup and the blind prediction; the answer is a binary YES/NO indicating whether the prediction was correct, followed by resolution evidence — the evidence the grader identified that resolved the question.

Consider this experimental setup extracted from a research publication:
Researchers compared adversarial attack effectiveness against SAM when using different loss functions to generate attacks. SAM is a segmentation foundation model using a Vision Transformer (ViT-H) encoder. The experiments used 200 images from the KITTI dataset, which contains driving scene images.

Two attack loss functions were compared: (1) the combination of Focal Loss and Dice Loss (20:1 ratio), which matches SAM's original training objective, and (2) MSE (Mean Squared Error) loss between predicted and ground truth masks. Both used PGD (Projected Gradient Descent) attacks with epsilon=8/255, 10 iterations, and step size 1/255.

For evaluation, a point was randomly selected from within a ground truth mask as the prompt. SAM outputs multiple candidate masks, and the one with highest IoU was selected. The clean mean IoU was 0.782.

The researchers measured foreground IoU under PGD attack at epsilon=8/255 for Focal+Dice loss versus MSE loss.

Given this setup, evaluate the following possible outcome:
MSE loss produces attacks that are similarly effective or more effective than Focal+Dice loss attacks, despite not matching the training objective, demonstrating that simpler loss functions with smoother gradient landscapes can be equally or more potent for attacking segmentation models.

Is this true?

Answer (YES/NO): YES